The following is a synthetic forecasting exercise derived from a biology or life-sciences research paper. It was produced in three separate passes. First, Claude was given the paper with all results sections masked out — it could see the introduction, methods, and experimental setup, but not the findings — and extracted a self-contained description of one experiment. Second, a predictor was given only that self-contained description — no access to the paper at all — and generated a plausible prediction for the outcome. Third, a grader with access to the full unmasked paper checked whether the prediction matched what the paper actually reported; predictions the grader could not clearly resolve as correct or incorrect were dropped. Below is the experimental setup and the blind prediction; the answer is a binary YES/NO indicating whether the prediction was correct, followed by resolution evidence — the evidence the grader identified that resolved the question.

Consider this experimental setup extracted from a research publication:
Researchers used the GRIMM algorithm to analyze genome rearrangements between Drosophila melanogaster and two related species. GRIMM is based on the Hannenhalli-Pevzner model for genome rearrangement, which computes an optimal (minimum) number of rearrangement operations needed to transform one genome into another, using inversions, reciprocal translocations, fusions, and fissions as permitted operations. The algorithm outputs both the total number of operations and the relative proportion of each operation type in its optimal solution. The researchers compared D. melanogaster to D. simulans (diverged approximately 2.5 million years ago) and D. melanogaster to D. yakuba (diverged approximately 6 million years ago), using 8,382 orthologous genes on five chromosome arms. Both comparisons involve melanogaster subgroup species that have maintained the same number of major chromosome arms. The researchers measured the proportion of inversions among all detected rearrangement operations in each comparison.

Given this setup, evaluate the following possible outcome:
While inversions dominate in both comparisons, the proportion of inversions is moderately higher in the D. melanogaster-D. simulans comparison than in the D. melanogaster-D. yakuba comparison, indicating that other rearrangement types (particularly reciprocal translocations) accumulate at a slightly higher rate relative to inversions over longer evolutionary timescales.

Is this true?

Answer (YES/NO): NO